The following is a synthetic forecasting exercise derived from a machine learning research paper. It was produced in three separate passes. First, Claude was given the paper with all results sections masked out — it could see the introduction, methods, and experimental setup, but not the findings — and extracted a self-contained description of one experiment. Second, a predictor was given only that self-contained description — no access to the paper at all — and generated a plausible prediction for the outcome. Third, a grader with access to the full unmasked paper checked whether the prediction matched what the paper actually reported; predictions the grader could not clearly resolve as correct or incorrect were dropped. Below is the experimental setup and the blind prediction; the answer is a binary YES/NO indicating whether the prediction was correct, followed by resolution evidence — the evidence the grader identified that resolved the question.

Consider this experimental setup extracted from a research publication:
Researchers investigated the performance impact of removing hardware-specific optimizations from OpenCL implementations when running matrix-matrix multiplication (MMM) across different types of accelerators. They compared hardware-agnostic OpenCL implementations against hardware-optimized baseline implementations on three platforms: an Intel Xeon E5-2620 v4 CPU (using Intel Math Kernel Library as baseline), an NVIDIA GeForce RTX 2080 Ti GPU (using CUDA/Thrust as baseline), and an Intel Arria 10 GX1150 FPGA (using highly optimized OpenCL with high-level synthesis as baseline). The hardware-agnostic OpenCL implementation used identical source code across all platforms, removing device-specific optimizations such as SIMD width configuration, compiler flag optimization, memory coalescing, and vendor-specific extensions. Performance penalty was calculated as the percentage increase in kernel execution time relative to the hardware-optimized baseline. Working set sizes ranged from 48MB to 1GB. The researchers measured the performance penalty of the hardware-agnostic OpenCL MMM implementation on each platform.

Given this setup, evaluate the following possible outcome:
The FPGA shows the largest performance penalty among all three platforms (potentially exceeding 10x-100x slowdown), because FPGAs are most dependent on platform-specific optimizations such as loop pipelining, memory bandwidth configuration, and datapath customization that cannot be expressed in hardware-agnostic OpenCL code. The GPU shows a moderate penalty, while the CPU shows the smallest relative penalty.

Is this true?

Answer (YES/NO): YES